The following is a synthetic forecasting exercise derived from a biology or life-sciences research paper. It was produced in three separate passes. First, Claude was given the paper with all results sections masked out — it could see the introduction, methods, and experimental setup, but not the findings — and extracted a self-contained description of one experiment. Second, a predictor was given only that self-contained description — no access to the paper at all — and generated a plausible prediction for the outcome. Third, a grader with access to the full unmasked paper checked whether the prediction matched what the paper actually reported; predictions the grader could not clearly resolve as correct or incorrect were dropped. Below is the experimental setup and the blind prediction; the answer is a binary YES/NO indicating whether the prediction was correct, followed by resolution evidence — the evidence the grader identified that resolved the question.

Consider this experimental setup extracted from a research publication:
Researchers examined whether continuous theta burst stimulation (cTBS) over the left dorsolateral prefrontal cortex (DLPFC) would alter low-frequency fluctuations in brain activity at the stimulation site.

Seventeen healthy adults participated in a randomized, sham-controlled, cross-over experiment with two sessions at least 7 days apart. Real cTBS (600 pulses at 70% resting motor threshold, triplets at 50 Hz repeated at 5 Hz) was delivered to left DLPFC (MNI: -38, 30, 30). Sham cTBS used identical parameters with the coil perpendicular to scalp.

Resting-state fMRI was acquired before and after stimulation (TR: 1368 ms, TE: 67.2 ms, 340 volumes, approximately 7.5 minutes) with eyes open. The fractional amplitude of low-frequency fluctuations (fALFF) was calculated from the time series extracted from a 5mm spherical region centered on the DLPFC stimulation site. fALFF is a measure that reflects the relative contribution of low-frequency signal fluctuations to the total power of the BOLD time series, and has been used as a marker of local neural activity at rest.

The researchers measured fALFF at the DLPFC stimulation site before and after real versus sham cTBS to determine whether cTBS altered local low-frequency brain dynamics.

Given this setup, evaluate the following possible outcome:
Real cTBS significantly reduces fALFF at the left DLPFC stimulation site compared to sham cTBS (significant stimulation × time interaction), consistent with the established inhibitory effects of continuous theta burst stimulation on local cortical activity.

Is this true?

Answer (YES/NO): NO